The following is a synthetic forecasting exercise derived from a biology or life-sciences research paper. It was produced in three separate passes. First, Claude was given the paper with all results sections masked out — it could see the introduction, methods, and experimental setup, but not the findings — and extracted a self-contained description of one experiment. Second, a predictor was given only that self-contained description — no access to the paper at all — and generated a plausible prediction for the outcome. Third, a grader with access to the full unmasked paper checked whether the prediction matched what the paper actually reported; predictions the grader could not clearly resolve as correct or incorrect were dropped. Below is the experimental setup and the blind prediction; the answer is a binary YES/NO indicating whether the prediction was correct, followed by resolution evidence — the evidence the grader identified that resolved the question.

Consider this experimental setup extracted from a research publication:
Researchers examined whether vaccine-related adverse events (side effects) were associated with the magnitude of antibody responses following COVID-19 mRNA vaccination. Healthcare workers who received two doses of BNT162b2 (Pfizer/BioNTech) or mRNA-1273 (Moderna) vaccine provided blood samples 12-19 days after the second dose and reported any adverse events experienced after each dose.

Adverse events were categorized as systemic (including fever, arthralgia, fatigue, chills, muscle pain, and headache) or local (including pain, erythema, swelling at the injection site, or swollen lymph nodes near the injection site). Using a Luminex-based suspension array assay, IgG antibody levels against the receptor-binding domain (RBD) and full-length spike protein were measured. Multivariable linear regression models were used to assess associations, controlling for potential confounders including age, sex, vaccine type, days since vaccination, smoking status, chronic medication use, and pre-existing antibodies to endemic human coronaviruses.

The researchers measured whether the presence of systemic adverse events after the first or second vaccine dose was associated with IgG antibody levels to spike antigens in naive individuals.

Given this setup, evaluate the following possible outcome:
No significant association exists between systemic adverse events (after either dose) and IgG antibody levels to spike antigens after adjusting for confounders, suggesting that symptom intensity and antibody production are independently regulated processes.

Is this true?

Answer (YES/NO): NO